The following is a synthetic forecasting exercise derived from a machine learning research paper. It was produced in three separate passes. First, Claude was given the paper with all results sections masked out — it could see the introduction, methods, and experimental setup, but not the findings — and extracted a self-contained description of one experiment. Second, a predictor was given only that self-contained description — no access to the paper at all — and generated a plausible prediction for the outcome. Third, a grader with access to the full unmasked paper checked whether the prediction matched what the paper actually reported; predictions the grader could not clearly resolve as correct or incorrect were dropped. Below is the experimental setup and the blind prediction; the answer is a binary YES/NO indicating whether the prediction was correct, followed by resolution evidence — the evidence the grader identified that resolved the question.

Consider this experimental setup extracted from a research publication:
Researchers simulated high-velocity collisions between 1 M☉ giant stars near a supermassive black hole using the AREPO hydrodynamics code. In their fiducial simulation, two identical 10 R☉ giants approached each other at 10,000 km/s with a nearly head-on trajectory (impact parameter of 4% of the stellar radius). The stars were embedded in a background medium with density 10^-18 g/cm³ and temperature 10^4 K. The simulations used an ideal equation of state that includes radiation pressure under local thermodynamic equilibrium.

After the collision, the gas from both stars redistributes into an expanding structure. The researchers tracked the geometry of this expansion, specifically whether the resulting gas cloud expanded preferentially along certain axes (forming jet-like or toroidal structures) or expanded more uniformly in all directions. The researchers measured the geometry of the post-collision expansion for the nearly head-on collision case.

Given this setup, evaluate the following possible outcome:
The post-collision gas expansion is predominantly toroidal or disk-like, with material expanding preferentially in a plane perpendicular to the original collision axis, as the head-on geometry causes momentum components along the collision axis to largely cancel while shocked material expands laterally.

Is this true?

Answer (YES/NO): NO